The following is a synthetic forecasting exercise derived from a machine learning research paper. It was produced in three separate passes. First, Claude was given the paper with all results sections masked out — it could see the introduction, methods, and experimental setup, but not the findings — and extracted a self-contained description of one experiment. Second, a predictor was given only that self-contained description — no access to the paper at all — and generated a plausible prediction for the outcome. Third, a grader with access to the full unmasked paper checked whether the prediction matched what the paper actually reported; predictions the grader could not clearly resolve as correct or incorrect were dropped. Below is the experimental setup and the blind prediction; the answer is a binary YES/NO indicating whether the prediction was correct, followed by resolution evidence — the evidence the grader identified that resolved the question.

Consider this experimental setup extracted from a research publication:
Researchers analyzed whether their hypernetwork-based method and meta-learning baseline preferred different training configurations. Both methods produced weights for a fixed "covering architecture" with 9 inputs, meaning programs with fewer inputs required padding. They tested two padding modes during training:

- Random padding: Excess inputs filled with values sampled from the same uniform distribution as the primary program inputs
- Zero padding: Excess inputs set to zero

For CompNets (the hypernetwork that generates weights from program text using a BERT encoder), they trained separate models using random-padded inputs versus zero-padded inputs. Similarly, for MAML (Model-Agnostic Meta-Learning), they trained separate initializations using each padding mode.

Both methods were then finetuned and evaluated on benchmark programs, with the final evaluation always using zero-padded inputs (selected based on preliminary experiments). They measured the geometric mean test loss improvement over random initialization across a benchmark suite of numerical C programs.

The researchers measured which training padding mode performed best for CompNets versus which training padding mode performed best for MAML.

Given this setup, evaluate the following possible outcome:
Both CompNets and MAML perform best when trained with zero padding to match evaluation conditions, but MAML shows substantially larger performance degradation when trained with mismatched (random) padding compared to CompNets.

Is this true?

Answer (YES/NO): NO